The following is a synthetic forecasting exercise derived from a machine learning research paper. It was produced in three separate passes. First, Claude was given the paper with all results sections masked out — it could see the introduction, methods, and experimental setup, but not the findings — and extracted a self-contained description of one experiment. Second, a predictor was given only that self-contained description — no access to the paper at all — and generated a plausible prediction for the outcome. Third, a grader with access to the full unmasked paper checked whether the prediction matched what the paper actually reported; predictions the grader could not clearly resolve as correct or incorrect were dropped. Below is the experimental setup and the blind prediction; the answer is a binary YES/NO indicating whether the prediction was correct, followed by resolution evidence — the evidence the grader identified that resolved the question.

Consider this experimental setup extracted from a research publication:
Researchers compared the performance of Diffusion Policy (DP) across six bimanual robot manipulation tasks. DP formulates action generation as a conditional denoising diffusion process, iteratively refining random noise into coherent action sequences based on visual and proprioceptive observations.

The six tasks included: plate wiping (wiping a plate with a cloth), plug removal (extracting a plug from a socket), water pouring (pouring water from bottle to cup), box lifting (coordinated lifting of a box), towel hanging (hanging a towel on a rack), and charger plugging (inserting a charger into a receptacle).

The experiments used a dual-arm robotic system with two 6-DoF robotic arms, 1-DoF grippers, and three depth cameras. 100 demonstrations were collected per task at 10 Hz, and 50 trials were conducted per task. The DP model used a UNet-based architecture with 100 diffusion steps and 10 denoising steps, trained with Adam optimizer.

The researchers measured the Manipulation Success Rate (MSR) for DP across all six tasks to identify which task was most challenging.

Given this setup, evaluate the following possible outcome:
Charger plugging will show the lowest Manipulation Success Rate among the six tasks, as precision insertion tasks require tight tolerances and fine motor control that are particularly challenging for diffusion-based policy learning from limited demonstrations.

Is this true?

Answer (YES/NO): YES